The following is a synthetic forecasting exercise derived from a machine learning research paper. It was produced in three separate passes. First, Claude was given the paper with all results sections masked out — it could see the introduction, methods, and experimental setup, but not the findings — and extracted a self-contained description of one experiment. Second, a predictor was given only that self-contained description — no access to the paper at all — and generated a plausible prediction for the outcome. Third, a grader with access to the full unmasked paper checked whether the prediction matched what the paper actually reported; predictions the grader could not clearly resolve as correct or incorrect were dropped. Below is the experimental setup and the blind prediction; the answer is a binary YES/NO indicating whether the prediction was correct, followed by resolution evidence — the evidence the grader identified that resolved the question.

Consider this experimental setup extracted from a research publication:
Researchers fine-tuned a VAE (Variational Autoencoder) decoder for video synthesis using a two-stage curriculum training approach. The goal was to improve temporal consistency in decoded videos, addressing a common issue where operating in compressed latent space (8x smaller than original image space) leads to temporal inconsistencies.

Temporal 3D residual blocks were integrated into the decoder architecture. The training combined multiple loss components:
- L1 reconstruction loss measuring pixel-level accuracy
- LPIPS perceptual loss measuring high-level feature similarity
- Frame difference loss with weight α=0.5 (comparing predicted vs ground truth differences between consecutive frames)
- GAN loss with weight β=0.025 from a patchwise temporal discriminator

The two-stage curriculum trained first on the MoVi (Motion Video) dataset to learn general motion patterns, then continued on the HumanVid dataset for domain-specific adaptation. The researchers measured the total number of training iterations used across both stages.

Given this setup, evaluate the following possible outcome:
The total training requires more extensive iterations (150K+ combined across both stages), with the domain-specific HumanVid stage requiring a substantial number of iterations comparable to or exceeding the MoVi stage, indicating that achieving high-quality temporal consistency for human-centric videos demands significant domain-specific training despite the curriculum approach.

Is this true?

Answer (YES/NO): NO